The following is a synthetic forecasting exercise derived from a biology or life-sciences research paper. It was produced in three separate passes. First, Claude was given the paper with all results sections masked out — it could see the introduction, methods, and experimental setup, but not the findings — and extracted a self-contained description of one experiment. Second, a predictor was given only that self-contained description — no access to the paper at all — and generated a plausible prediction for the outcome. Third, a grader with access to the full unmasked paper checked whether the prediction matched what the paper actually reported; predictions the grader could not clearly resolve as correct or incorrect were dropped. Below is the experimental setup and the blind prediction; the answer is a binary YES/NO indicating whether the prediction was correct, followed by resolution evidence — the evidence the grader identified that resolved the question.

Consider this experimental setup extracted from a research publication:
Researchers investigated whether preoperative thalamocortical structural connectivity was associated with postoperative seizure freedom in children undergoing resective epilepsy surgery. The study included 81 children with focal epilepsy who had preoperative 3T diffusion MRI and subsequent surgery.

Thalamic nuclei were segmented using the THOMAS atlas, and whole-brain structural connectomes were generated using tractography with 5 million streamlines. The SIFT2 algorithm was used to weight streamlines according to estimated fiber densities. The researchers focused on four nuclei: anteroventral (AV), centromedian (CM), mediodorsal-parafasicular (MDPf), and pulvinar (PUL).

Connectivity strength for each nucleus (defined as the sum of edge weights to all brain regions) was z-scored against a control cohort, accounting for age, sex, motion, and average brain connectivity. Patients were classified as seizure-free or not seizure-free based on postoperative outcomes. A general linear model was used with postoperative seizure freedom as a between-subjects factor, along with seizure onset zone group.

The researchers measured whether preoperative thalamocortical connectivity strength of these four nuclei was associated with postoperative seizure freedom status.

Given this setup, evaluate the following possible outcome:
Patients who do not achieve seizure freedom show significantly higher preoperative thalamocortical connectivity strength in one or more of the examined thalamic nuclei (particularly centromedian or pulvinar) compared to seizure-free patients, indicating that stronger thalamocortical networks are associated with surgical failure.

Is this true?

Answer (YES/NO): NO